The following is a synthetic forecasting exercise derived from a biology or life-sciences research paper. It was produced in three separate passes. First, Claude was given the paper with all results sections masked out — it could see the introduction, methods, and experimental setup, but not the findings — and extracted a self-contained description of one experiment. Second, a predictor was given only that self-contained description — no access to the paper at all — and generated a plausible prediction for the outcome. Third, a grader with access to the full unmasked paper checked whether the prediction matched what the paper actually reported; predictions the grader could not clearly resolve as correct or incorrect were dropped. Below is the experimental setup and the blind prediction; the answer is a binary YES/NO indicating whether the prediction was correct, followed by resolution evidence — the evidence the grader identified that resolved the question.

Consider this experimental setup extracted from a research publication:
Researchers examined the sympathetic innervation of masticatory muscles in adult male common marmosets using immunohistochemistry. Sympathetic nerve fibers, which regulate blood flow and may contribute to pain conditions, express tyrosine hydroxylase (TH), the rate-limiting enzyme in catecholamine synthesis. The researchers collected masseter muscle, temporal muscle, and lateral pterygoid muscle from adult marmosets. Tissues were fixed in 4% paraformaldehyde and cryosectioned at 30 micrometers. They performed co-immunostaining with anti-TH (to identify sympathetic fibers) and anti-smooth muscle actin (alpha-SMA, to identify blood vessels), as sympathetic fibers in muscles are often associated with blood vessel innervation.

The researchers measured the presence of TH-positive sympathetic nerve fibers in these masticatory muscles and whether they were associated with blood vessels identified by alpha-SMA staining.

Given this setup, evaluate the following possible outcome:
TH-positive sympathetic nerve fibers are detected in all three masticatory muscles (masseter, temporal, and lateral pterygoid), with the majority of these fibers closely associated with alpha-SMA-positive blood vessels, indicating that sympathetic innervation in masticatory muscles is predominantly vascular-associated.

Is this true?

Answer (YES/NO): YES